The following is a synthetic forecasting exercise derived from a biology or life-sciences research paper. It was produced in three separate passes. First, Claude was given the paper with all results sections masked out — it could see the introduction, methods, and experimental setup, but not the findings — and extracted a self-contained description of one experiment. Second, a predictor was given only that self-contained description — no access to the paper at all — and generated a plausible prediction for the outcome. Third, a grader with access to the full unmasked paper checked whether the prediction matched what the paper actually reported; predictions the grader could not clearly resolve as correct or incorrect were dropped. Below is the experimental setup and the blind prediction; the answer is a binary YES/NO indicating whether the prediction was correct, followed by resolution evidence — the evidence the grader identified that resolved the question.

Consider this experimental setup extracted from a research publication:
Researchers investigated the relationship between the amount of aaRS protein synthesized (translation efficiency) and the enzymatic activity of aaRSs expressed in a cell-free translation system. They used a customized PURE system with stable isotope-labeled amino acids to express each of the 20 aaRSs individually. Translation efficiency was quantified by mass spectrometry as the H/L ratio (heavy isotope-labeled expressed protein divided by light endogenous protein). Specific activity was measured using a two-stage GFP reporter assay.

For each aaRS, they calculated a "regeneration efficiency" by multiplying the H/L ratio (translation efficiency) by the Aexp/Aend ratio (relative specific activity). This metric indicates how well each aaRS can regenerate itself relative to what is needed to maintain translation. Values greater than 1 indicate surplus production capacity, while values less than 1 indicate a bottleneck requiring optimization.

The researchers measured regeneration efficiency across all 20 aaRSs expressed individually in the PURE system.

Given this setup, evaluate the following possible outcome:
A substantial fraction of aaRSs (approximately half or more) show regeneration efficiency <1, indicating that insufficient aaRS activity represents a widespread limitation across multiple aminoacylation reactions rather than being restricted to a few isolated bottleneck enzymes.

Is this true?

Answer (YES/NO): NO